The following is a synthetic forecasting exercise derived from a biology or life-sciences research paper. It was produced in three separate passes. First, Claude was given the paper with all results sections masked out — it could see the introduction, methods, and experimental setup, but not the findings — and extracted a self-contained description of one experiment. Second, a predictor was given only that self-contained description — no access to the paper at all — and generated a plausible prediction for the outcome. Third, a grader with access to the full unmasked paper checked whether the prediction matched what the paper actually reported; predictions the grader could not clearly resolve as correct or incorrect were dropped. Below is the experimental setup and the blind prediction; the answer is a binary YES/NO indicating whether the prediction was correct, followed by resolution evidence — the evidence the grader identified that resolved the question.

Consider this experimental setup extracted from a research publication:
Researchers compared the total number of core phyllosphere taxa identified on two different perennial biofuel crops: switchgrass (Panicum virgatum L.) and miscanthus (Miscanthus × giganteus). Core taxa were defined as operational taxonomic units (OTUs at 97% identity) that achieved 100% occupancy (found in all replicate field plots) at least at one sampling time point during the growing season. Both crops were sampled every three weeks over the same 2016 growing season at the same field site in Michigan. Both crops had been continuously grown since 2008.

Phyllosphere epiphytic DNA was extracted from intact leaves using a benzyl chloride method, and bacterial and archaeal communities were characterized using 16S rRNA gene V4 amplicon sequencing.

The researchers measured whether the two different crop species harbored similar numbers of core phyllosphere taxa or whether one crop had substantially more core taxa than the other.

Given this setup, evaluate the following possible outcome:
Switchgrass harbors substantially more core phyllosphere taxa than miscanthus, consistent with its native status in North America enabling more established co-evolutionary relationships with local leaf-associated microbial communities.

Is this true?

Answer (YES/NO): NO